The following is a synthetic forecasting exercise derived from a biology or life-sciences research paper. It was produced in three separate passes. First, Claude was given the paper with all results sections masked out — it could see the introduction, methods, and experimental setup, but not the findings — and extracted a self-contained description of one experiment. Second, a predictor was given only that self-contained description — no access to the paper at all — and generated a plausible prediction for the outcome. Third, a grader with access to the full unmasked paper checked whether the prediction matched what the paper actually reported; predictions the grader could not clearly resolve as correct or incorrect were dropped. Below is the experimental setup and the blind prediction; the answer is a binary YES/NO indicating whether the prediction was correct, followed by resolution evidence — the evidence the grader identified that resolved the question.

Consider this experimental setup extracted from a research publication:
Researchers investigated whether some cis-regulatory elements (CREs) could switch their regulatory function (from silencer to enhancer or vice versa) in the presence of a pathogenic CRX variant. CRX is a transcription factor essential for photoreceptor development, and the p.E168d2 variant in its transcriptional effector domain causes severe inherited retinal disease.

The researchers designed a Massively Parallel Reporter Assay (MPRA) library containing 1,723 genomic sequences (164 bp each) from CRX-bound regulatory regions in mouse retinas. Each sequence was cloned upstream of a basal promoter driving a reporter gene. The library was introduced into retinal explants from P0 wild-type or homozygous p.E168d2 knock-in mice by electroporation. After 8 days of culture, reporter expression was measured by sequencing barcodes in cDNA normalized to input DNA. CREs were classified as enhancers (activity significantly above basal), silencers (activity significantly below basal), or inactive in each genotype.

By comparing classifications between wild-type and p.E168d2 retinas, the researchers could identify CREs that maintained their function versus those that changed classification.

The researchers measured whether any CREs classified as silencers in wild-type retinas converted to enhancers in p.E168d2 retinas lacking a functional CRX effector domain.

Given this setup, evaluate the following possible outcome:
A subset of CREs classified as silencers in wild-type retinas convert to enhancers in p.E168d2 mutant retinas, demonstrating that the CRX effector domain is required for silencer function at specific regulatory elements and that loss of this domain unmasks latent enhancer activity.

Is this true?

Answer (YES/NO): YES